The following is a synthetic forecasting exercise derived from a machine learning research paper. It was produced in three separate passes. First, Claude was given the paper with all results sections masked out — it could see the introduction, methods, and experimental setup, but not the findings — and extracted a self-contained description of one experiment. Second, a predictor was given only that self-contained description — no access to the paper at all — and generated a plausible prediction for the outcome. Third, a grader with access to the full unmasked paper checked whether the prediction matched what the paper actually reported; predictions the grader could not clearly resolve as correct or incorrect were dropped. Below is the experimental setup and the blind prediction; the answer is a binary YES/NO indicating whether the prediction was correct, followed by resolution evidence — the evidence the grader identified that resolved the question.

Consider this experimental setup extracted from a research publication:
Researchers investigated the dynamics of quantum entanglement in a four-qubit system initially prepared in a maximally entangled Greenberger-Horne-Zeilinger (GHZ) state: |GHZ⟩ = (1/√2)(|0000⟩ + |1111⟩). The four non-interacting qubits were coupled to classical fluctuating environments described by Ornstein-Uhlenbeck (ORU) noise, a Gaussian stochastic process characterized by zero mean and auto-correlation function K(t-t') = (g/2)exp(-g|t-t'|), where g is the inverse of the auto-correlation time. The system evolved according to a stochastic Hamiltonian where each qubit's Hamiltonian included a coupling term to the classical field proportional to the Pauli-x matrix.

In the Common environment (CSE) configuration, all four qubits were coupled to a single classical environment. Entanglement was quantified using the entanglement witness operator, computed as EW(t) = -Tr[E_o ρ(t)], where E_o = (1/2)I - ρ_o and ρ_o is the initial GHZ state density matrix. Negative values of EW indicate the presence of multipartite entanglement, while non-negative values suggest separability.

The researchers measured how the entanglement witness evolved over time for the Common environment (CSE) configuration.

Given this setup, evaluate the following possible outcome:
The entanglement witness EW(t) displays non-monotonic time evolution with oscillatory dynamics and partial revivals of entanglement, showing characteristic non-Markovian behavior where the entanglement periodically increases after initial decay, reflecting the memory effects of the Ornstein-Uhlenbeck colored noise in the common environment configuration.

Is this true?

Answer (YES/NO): NO